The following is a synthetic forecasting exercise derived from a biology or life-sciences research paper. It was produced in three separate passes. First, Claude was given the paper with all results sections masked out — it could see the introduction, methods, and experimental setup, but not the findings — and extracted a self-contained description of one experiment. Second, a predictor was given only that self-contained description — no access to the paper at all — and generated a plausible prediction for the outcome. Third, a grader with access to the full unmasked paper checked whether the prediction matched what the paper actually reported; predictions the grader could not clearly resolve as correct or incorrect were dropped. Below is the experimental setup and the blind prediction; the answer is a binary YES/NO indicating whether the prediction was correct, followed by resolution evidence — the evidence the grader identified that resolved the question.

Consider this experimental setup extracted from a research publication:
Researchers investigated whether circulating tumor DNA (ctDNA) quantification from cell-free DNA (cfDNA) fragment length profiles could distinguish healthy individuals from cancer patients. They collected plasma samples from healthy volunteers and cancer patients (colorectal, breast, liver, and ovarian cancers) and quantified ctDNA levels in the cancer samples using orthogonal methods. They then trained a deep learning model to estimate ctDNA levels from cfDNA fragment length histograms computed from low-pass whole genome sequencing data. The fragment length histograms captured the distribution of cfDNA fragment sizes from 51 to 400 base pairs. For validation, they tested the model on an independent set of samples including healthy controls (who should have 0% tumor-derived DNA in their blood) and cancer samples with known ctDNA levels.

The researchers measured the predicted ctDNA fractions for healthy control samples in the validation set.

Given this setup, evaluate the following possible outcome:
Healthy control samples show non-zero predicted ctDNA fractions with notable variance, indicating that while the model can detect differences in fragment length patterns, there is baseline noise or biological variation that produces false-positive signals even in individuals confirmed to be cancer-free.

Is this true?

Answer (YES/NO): NO